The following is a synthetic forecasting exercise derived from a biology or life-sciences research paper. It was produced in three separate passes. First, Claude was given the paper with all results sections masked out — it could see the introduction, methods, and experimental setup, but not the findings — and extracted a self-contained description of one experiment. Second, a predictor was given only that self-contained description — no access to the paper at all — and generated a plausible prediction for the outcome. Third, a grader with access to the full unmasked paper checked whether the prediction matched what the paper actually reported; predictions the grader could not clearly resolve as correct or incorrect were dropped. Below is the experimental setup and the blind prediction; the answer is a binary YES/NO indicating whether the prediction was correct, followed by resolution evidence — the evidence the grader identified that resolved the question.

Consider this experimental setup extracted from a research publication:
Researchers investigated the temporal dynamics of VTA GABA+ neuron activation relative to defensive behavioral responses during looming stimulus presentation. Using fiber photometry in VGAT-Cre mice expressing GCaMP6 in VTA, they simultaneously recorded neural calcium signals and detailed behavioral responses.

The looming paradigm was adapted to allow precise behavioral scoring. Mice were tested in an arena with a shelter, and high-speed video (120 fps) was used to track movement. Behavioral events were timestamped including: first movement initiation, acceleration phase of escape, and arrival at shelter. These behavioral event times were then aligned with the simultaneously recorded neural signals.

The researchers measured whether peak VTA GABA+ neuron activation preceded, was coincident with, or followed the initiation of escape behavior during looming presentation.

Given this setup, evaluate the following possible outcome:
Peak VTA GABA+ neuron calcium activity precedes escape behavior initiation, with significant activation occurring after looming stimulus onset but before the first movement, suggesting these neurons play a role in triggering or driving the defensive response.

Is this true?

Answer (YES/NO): YES